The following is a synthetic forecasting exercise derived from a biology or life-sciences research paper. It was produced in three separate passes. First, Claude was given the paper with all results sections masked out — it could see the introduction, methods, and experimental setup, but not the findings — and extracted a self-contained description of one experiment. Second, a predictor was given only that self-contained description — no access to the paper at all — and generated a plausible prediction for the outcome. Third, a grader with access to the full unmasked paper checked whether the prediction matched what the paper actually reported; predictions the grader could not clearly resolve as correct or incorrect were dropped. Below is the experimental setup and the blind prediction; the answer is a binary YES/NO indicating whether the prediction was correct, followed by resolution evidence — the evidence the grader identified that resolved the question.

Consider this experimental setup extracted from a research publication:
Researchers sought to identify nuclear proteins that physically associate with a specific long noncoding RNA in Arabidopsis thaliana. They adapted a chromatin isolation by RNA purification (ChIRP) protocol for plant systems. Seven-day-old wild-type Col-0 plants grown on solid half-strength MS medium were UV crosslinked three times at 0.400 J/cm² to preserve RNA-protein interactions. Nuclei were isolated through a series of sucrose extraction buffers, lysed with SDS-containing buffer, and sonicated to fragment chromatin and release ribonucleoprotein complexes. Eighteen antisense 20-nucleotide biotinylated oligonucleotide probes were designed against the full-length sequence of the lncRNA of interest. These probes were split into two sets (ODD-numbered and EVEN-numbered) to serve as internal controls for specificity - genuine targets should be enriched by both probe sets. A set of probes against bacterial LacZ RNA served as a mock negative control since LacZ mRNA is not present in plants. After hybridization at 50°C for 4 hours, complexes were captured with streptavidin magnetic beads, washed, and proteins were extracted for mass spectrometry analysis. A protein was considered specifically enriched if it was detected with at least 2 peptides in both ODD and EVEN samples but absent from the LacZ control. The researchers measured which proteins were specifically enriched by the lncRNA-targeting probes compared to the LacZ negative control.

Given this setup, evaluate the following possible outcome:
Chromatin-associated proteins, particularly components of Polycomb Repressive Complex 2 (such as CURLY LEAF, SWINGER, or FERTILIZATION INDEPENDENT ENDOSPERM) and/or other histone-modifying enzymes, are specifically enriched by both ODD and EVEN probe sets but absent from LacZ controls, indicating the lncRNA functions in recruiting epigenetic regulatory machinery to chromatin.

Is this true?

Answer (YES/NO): NO